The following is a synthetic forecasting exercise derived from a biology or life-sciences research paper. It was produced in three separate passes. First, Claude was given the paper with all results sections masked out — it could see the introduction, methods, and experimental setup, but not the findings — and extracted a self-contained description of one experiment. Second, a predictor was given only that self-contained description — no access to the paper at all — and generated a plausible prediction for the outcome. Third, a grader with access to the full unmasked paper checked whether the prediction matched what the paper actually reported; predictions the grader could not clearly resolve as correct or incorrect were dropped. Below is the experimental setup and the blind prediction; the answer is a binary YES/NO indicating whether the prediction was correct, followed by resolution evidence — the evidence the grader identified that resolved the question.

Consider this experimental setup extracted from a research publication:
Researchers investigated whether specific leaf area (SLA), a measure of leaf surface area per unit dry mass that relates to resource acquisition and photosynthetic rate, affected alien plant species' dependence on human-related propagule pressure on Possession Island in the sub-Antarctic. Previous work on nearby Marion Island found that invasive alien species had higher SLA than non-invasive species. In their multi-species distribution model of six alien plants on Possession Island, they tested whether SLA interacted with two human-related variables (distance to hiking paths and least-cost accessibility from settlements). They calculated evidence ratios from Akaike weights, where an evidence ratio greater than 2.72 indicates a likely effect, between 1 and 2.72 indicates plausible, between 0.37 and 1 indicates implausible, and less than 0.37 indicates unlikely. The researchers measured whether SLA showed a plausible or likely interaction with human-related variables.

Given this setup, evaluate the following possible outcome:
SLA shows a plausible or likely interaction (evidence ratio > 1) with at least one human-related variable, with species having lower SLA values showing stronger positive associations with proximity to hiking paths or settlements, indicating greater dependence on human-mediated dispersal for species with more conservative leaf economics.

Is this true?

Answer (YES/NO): NO